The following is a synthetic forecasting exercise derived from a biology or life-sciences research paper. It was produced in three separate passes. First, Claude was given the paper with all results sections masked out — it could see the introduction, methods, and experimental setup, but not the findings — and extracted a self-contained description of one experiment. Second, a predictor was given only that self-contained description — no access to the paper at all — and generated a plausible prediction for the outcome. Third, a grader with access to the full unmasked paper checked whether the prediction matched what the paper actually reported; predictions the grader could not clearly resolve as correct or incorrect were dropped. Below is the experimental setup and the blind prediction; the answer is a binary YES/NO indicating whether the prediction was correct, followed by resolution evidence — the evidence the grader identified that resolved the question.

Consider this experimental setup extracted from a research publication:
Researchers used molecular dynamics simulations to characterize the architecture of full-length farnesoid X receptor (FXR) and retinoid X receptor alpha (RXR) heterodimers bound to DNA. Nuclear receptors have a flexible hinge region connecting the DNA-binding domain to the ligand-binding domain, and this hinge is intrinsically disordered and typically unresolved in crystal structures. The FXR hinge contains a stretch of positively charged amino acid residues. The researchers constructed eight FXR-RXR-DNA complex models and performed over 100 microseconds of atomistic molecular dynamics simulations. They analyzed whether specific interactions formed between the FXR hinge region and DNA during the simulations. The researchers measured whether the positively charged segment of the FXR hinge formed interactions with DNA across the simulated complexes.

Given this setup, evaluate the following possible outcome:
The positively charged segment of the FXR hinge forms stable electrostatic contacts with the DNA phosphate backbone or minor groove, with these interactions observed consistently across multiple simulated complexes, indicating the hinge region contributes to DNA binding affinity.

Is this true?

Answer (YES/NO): YES